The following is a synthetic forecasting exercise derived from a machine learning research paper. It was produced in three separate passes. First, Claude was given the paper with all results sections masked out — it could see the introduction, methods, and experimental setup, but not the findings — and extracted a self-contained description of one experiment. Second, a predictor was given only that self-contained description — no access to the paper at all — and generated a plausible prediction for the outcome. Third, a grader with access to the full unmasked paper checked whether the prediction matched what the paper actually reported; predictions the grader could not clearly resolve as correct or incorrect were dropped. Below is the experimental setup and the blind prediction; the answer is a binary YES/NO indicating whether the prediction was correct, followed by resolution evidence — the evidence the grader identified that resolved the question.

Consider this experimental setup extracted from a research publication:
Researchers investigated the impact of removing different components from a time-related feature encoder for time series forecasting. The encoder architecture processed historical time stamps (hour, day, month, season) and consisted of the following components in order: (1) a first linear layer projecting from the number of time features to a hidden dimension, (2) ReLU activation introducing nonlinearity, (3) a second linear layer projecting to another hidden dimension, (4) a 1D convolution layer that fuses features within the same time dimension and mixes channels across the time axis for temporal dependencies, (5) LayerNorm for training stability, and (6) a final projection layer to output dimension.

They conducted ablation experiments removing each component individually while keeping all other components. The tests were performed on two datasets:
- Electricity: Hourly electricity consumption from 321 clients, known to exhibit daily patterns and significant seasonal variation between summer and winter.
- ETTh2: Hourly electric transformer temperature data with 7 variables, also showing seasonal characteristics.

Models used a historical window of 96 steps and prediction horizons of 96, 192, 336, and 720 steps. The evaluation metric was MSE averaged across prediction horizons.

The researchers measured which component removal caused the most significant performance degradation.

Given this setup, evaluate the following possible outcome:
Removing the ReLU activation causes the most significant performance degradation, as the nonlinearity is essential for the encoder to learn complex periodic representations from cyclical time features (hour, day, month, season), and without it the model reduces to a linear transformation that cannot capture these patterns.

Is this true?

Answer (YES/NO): NO